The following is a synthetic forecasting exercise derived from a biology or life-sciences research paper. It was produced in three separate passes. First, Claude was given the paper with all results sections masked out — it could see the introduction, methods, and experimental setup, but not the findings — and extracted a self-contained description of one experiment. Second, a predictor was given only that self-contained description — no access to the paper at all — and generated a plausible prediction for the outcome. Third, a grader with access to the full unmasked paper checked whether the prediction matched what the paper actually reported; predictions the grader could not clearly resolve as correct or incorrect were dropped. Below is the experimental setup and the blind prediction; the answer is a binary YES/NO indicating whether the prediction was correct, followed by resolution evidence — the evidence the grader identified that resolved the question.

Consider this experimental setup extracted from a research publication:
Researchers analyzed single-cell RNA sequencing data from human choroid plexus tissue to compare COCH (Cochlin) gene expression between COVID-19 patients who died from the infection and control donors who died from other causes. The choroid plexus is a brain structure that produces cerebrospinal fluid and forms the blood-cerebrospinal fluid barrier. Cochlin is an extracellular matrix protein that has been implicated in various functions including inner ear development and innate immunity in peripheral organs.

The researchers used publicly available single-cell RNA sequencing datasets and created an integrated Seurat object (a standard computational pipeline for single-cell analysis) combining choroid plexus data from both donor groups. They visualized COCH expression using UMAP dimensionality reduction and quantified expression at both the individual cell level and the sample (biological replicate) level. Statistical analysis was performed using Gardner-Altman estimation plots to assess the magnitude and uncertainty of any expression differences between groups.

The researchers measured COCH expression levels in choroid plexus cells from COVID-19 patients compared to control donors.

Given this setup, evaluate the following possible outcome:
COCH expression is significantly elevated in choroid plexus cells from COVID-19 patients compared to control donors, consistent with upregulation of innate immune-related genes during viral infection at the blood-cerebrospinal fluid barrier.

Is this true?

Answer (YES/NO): YES